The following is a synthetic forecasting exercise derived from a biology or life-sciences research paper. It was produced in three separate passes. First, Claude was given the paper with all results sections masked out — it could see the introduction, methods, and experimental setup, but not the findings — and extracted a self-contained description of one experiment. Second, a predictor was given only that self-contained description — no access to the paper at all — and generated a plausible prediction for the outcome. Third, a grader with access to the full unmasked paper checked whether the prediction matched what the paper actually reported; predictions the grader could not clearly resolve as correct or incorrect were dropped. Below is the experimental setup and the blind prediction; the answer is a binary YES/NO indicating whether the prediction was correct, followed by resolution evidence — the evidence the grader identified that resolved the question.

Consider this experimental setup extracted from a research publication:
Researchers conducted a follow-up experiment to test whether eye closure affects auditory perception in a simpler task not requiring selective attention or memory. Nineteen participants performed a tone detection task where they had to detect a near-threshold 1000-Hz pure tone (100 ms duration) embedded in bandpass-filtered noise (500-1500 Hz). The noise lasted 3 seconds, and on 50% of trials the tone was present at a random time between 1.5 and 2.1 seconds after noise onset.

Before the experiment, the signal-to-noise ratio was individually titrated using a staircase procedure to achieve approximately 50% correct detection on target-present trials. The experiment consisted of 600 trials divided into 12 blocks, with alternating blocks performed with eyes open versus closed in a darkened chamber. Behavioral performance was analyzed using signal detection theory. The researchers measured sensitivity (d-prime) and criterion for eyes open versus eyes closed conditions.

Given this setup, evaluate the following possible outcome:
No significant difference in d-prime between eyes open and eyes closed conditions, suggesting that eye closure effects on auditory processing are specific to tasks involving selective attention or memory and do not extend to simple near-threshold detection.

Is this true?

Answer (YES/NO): YES